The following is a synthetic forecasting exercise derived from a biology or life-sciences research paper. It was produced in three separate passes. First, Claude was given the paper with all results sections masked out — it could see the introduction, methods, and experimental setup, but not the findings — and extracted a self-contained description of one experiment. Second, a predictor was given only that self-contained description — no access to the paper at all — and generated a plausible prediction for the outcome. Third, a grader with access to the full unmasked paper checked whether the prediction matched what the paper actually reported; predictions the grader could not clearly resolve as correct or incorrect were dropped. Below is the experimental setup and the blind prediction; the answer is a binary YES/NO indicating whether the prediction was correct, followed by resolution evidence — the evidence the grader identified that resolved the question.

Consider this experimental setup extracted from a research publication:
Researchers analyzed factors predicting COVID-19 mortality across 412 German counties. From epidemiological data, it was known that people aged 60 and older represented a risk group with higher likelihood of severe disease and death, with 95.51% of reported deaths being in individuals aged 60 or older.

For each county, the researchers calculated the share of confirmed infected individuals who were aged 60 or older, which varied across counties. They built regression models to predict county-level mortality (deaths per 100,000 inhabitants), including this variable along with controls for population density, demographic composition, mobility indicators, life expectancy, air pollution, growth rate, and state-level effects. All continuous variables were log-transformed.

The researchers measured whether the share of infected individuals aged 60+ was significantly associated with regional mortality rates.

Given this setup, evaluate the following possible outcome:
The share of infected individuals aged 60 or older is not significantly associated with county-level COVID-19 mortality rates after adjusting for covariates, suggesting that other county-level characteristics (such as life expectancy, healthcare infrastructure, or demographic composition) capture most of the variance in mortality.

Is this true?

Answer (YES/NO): NO